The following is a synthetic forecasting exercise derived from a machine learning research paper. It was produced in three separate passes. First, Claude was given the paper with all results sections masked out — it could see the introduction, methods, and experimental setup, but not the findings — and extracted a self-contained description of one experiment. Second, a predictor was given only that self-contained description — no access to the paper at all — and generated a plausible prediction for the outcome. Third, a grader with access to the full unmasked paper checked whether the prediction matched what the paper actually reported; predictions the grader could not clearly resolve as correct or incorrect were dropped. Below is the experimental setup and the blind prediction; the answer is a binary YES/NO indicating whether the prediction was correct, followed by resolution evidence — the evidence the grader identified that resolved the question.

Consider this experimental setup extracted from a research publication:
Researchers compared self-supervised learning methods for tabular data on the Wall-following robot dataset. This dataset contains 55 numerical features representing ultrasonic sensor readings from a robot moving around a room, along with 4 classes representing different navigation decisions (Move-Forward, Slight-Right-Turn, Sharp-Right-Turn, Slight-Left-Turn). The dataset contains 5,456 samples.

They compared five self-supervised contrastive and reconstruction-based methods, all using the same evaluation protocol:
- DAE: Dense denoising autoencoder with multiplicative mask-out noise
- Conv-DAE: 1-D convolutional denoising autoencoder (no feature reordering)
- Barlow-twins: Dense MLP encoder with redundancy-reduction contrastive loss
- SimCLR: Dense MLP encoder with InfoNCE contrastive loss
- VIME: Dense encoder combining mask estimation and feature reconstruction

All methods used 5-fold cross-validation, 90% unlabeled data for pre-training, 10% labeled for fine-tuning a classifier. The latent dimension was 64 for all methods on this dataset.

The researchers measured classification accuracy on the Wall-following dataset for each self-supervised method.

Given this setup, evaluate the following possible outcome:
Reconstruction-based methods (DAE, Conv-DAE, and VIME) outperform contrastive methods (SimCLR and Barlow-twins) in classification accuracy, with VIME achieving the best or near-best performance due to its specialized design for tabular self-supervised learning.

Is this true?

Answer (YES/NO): NO